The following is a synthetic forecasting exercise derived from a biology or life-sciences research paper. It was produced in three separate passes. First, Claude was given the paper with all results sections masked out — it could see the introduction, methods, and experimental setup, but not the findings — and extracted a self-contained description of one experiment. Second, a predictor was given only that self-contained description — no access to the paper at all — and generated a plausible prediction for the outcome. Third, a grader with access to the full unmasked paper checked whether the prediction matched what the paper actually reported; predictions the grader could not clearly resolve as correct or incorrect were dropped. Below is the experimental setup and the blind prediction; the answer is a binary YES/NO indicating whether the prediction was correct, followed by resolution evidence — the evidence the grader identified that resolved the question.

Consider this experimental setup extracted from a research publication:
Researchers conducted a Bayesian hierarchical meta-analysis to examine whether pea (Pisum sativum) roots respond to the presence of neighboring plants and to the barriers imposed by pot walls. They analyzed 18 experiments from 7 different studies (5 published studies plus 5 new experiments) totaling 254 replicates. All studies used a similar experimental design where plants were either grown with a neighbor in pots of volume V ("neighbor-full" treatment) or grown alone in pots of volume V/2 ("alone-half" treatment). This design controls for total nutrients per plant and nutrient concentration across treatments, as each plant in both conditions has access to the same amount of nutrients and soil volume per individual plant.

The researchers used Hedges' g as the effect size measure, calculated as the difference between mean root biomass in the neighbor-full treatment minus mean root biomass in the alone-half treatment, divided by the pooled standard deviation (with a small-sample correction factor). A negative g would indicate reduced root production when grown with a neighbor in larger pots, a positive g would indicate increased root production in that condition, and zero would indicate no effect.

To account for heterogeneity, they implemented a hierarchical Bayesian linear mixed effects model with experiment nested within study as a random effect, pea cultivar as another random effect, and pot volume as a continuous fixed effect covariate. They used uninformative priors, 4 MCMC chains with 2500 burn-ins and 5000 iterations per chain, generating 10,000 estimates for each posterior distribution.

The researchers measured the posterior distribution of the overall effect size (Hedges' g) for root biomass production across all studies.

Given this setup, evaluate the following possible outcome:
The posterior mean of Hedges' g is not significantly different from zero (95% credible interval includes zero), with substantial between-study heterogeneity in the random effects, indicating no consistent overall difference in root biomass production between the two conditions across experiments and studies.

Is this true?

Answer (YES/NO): YES